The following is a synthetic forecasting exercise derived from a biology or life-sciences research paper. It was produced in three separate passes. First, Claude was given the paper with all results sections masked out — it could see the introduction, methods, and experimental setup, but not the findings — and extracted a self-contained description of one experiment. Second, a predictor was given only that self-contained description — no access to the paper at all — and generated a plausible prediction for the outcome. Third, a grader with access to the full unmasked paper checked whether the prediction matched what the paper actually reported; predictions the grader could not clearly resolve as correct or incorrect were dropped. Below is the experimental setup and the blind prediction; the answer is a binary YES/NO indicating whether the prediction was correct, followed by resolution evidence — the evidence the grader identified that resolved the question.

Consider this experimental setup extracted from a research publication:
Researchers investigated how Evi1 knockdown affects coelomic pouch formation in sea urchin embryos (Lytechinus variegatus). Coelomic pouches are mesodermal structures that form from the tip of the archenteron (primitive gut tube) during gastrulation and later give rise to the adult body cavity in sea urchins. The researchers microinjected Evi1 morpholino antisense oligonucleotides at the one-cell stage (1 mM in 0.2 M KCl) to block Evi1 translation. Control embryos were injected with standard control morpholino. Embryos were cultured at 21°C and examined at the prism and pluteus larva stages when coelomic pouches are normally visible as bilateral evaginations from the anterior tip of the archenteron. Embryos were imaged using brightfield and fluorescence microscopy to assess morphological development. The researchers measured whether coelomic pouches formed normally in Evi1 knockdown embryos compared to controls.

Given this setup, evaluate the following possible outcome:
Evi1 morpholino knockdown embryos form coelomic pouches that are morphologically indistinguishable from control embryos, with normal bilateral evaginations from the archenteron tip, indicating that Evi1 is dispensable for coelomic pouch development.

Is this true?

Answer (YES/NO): NO